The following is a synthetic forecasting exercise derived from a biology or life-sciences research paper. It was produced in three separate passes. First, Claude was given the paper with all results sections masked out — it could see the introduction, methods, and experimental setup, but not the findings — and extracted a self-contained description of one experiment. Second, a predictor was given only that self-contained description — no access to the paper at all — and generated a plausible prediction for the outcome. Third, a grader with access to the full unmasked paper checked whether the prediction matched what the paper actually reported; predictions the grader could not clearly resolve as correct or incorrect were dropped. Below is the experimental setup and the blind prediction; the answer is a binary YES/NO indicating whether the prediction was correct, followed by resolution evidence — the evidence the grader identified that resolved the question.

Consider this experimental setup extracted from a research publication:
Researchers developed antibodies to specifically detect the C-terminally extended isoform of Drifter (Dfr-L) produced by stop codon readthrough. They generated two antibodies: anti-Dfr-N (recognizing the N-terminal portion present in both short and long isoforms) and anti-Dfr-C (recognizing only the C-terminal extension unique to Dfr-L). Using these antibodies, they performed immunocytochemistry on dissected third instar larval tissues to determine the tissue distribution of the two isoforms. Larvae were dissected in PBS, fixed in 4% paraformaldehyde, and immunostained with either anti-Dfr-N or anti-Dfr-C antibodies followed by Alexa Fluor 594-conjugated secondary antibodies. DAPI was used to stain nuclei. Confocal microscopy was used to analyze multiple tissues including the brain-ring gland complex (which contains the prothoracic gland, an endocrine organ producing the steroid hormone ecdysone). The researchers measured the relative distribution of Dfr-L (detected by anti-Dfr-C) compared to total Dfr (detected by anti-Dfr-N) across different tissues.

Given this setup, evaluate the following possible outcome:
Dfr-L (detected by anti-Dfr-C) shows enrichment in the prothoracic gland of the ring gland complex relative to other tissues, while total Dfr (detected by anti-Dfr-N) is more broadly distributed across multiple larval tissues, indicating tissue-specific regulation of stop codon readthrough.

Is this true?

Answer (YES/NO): YES